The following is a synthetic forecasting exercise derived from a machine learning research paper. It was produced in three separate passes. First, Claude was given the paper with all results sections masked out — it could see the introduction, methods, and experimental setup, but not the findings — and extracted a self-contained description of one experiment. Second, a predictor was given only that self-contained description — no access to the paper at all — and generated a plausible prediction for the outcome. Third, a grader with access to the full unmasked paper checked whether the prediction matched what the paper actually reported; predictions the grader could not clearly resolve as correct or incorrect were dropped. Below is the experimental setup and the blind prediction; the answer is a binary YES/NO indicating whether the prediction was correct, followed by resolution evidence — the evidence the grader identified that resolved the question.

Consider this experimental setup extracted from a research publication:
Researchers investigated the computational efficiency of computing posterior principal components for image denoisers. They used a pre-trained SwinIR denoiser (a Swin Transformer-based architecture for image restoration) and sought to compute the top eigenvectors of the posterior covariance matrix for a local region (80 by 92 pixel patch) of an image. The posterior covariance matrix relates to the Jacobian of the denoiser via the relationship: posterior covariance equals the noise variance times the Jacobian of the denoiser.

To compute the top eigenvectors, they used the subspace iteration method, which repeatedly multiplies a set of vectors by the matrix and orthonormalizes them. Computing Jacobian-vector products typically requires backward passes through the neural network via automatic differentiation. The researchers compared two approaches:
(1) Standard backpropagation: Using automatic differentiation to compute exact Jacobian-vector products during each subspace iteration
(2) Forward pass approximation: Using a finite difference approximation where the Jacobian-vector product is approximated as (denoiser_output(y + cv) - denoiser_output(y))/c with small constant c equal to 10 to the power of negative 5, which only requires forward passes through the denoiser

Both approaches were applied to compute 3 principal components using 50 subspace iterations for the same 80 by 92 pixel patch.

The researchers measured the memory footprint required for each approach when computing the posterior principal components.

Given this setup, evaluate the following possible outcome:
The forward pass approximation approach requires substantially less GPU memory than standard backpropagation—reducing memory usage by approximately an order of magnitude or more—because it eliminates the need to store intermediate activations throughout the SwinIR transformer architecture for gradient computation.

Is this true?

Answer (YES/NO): NO